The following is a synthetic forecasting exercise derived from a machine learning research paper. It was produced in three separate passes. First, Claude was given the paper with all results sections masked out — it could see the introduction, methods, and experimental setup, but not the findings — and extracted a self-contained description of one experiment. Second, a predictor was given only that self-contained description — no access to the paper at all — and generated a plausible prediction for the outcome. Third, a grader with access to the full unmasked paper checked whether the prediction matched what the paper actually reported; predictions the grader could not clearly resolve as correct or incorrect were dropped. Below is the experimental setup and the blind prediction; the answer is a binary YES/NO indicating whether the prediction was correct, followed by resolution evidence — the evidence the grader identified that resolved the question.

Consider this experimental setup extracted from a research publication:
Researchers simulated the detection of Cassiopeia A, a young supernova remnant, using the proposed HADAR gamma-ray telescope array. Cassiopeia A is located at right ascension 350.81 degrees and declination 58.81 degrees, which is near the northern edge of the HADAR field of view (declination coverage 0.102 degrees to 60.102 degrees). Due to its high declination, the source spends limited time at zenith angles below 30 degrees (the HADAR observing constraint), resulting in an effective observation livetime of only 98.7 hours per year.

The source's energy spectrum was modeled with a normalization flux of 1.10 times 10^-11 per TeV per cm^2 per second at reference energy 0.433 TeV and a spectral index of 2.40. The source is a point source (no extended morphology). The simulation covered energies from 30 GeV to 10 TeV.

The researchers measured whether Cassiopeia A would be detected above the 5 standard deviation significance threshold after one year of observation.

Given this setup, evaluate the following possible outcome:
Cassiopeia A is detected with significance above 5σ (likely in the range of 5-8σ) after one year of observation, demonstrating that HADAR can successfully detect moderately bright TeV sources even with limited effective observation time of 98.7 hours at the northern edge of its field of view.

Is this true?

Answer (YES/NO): YES